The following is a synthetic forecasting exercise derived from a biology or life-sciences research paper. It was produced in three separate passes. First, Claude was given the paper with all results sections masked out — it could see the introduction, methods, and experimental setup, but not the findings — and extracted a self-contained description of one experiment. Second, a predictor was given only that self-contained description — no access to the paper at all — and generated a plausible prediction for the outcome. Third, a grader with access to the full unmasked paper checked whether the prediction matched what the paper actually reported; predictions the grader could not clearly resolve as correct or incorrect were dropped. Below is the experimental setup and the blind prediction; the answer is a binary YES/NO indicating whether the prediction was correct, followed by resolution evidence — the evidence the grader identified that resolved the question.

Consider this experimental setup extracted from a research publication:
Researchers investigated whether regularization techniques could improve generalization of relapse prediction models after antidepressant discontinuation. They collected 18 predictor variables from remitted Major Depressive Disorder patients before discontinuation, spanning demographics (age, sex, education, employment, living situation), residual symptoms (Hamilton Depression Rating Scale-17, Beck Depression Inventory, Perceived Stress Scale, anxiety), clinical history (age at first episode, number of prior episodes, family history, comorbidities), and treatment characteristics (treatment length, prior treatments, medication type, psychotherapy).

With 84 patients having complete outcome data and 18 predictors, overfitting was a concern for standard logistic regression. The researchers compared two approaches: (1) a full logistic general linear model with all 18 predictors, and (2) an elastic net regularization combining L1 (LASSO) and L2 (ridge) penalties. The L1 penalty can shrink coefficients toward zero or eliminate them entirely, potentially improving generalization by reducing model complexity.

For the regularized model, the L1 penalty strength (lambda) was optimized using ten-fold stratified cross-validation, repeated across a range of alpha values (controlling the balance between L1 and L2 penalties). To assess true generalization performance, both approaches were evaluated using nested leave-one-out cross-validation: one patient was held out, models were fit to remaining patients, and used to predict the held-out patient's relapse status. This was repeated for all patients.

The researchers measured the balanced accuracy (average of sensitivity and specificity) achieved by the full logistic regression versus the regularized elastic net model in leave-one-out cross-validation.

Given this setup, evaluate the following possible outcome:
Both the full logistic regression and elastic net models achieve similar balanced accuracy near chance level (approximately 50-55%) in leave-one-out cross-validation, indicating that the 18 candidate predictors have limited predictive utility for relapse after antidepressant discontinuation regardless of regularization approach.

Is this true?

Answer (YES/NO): YES